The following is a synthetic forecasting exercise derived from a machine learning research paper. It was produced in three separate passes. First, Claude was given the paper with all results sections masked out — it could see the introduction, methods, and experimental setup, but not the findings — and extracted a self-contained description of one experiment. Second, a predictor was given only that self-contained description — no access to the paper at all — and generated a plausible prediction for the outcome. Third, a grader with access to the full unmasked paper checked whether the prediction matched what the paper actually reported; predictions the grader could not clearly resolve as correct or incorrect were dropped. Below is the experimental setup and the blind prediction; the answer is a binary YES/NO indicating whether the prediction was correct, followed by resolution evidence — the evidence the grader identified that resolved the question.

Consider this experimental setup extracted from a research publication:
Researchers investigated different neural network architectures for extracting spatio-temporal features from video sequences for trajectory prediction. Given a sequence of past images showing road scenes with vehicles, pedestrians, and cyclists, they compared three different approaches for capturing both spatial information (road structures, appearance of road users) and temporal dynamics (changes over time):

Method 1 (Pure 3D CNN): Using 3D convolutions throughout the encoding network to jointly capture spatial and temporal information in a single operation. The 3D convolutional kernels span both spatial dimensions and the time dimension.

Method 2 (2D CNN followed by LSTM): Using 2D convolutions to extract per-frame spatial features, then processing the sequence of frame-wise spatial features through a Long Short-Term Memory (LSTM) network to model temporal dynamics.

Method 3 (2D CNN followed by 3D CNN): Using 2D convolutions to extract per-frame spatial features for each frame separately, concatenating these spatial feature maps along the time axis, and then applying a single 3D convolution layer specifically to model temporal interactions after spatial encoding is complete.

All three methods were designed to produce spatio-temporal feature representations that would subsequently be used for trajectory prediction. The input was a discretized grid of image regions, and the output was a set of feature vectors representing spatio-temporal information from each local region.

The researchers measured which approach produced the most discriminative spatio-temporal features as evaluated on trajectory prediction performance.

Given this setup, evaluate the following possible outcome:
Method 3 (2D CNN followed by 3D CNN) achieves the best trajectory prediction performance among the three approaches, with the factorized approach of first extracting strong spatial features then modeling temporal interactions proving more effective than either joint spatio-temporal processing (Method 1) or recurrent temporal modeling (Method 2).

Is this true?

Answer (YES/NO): YES